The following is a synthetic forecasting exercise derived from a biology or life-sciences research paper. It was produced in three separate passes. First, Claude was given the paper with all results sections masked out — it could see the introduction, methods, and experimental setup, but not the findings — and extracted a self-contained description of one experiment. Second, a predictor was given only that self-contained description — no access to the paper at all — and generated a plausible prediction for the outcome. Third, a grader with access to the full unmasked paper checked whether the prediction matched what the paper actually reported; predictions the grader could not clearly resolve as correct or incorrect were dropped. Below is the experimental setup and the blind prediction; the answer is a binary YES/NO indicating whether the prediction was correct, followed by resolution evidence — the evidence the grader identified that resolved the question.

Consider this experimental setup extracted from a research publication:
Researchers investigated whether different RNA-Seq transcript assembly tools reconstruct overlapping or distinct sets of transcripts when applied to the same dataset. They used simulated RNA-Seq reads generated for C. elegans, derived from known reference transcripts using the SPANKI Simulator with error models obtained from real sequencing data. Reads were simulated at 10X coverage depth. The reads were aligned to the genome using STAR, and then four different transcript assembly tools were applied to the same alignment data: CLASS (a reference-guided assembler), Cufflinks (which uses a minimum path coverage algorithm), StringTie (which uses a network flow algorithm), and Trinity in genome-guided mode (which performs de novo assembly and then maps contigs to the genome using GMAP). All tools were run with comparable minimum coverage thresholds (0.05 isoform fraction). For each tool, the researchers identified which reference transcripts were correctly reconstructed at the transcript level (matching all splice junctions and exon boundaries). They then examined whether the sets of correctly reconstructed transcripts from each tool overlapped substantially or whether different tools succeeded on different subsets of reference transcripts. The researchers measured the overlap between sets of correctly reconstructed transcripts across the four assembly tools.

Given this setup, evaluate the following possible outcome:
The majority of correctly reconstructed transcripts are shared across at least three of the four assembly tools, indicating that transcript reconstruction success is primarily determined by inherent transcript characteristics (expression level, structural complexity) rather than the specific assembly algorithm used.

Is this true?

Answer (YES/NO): NO